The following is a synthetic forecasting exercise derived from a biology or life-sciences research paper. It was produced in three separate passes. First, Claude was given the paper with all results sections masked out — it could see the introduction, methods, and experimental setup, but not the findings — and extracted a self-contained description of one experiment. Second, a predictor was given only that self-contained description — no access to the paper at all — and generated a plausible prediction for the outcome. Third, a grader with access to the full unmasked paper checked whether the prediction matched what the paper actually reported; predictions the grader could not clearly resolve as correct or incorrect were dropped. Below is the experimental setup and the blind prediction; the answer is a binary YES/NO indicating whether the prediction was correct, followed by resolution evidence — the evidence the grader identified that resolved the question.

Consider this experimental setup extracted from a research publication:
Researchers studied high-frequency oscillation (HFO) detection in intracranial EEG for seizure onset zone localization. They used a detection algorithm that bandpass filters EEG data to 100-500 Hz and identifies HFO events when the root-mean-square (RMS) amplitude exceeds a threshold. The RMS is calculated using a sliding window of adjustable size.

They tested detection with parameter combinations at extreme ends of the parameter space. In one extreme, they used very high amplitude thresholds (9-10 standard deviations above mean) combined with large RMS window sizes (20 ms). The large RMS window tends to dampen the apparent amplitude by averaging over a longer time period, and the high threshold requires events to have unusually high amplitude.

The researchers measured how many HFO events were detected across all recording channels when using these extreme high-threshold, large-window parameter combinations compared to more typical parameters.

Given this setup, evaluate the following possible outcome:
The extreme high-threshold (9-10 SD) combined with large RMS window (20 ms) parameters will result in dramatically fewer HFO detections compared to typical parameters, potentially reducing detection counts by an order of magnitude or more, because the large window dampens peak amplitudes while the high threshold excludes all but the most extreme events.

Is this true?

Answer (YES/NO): YES